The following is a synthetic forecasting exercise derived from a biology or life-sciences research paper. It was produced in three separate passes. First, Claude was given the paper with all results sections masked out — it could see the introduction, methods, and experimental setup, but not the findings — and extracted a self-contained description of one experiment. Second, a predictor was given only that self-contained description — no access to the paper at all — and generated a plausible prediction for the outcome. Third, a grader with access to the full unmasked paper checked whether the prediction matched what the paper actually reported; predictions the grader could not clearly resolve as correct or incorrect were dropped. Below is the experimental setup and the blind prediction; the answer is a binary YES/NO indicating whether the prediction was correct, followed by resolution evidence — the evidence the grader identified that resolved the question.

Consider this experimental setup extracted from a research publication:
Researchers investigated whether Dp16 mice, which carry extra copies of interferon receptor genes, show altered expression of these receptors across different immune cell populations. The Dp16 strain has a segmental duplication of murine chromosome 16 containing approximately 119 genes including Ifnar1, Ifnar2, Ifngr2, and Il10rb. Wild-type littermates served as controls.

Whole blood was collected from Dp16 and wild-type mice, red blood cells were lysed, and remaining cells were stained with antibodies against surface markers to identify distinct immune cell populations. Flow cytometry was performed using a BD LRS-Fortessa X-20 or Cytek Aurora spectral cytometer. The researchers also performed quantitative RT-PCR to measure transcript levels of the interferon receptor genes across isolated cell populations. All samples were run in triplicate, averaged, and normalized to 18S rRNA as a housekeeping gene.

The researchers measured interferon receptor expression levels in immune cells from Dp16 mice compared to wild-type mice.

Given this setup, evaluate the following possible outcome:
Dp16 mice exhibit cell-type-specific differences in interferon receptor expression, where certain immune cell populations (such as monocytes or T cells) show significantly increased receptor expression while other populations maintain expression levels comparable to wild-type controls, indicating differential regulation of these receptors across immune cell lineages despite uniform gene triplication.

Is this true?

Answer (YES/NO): NO